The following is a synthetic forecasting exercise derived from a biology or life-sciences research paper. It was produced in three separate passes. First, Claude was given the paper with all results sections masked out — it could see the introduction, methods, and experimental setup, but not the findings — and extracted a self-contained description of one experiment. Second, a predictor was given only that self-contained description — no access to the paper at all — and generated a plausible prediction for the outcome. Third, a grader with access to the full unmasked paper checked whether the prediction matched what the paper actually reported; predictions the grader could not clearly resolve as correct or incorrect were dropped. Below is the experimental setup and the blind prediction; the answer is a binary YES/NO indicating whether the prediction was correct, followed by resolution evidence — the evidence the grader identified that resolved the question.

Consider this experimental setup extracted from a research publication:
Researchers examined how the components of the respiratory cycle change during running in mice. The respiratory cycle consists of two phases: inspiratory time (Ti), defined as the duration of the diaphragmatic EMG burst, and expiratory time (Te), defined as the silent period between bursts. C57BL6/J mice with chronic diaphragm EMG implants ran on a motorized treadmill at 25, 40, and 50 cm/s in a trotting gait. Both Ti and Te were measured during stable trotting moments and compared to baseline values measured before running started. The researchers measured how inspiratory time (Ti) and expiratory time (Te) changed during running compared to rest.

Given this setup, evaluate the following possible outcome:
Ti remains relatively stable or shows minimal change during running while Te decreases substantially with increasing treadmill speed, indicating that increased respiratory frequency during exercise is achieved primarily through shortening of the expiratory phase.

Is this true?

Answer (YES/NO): NO